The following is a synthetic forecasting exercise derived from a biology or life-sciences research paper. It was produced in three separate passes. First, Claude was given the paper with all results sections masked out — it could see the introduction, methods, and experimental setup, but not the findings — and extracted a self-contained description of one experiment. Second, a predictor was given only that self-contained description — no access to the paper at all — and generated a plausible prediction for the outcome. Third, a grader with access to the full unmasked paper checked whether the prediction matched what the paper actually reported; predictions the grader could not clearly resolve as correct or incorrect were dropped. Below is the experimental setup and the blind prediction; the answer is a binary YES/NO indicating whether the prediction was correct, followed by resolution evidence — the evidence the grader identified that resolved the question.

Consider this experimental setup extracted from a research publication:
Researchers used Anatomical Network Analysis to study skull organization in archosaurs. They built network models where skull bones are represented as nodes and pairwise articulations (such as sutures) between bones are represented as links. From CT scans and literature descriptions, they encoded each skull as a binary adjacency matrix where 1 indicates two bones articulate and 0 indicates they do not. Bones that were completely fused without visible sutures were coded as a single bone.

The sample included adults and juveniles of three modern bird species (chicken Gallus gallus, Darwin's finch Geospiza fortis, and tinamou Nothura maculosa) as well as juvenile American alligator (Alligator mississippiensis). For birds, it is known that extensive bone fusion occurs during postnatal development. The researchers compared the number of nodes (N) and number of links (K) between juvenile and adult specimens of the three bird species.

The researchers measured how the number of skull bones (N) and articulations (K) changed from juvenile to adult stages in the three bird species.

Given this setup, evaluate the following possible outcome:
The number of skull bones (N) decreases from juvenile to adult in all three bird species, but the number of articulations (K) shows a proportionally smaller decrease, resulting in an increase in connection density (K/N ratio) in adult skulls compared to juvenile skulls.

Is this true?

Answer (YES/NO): NO